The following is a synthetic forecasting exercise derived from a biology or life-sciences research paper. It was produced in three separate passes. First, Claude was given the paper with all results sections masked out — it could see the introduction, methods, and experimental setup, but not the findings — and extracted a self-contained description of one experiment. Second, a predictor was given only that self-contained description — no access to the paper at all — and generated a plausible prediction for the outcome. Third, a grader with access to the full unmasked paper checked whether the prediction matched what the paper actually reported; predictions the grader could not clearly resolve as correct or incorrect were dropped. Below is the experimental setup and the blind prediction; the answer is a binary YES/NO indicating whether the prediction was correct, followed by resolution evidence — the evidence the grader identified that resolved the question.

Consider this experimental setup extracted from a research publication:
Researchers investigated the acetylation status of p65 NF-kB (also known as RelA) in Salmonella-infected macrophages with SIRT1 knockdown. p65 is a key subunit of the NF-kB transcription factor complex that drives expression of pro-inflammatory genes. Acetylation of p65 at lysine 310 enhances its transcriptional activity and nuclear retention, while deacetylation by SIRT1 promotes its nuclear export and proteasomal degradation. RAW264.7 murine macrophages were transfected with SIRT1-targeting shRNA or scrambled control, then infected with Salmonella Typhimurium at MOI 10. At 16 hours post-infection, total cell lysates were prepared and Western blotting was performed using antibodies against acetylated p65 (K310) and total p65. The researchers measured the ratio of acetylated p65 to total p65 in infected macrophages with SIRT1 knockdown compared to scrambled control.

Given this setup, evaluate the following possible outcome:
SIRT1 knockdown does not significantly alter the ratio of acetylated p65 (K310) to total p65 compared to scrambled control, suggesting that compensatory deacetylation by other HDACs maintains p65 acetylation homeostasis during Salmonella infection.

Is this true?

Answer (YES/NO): NO